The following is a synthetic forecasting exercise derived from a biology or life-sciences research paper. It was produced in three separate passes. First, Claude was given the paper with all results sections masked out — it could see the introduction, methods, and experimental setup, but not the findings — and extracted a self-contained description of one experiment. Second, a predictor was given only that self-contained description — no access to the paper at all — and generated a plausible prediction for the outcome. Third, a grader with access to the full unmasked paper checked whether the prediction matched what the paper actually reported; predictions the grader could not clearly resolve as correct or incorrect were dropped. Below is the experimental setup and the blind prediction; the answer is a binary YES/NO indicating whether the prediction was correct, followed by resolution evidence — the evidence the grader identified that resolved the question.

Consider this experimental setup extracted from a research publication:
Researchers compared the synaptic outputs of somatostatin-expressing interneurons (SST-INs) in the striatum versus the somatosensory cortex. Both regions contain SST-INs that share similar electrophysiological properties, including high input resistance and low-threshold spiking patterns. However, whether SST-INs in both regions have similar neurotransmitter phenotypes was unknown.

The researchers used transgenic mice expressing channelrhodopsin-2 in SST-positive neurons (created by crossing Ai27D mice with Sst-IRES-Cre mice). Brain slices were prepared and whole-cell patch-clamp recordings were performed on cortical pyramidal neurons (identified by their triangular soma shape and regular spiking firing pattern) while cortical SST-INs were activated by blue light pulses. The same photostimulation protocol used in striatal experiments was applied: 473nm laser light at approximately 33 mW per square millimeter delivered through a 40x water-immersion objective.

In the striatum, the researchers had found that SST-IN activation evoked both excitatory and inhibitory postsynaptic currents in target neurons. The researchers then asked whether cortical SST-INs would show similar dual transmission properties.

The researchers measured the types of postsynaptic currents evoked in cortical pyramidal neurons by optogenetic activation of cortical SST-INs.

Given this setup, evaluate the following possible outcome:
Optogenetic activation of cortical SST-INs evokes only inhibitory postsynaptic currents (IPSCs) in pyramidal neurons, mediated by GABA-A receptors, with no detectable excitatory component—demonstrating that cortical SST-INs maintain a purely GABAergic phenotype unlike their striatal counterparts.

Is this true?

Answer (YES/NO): YES